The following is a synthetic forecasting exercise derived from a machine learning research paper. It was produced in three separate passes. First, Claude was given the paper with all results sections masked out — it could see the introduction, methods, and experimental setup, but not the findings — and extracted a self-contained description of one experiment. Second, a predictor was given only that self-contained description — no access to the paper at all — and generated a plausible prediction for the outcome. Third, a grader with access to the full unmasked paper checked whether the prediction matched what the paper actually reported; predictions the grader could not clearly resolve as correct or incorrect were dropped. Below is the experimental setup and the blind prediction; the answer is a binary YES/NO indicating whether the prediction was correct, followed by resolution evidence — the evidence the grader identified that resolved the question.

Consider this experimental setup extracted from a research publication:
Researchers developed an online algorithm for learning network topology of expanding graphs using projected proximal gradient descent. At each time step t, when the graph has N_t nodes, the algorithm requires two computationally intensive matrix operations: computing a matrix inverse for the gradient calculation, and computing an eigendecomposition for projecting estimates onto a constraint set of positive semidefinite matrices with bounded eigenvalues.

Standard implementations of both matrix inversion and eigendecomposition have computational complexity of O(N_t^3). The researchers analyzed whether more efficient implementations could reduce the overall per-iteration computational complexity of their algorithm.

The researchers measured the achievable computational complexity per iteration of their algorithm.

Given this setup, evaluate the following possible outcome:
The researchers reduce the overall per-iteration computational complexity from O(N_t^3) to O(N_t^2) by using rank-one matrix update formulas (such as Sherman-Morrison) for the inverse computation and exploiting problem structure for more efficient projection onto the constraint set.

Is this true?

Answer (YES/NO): NO